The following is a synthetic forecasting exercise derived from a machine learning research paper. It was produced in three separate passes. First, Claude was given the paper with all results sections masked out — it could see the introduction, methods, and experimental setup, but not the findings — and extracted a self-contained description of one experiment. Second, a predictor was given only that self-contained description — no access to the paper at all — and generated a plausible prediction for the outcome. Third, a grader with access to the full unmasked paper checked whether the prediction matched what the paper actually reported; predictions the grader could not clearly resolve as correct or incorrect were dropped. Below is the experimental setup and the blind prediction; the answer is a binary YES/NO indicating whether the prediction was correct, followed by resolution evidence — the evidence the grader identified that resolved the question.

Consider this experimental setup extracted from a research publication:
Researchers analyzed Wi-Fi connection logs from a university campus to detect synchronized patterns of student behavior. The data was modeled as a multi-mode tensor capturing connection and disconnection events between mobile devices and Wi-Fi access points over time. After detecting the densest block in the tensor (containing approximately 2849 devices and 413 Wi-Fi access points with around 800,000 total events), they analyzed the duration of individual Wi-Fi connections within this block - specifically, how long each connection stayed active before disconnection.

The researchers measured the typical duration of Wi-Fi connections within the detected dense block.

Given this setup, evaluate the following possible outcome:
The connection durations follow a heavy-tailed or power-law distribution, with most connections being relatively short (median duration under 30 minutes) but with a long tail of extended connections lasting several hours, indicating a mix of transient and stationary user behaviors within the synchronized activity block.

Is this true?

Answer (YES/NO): NO